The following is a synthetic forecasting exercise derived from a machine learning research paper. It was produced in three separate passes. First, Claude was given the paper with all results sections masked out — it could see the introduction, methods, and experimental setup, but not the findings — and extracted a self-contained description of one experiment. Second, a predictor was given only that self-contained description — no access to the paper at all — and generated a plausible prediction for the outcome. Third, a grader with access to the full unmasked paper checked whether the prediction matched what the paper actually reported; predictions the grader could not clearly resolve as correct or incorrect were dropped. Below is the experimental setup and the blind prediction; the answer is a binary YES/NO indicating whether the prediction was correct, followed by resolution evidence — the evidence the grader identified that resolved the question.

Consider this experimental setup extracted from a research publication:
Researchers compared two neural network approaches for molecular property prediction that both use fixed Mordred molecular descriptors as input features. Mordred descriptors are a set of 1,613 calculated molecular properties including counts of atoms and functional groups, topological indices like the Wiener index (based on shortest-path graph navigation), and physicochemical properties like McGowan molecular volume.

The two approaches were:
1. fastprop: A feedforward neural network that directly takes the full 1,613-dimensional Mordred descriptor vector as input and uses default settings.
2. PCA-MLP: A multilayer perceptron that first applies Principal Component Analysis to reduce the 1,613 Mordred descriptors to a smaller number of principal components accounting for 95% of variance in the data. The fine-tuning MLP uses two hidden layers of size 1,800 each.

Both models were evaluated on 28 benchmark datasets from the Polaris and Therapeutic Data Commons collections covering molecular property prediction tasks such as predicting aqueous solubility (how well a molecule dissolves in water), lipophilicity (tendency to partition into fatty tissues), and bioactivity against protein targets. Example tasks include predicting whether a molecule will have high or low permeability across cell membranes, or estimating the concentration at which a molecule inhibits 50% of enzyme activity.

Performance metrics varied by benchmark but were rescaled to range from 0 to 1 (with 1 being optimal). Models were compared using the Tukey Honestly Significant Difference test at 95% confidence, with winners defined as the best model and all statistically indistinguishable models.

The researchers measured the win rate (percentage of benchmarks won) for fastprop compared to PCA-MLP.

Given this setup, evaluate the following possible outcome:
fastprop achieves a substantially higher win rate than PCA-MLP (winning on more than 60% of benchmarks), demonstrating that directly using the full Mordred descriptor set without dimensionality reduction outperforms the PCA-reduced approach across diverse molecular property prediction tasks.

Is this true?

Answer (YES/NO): NO